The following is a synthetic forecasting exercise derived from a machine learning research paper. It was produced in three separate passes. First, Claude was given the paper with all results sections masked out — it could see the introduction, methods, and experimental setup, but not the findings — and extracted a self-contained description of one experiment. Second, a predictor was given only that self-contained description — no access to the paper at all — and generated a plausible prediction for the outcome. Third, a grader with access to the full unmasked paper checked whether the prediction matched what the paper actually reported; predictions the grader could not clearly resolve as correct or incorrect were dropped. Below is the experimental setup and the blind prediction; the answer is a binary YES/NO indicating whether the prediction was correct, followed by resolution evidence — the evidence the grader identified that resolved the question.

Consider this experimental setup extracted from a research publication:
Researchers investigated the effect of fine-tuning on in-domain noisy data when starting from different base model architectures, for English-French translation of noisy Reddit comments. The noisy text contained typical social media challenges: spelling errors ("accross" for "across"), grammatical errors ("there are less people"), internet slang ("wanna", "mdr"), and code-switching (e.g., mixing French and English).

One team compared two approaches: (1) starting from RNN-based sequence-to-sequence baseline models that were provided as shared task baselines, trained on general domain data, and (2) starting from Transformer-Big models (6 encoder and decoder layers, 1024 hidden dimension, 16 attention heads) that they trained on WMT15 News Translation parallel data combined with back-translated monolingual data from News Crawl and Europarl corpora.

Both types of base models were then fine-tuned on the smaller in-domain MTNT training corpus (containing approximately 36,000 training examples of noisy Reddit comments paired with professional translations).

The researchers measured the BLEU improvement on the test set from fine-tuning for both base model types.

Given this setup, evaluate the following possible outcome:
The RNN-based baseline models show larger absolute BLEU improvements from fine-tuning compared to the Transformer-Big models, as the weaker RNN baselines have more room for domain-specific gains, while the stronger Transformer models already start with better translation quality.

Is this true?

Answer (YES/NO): YES